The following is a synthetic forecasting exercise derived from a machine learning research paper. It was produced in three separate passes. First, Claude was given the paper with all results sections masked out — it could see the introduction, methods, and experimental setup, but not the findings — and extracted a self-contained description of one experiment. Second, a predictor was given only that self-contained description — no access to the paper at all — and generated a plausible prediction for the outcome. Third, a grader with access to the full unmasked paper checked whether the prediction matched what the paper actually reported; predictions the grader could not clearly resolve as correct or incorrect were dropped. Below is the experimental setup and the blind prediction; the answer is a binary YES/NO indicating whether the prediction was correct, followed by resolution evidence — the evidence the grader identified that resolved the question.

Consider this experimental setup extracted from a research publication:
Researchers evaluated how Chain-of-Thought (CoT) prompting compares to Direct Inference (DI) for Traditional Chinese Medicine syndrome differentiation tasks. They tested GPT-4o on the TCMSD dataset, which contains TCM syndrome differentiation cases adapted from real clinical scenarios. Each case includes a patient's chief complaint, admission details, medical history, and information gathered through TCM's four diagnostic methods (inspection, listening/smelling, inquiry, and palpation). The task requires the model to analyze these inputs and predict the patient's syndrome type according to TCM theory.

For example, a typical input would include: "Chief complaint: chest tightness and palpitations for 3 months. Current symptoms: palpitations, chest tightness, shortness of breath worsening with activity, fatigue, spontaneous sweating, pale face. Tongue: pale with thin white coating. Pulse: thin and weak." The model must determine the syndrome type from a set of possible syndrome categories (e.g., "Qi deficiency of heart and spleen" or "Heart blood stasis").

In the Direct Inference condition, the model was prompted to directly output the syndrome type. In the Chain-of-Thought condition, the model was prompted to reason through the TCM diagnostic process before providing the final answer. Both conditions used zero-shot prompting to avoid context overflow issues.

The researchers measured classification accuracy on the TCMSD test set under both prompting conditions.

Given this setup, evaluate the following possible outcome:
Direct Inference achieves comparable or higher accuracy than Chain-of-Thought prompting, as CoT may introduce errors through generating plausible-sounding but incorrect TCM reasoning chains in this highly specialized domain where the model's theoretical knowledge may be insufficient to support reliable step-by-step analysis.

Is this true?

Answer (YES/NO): NO